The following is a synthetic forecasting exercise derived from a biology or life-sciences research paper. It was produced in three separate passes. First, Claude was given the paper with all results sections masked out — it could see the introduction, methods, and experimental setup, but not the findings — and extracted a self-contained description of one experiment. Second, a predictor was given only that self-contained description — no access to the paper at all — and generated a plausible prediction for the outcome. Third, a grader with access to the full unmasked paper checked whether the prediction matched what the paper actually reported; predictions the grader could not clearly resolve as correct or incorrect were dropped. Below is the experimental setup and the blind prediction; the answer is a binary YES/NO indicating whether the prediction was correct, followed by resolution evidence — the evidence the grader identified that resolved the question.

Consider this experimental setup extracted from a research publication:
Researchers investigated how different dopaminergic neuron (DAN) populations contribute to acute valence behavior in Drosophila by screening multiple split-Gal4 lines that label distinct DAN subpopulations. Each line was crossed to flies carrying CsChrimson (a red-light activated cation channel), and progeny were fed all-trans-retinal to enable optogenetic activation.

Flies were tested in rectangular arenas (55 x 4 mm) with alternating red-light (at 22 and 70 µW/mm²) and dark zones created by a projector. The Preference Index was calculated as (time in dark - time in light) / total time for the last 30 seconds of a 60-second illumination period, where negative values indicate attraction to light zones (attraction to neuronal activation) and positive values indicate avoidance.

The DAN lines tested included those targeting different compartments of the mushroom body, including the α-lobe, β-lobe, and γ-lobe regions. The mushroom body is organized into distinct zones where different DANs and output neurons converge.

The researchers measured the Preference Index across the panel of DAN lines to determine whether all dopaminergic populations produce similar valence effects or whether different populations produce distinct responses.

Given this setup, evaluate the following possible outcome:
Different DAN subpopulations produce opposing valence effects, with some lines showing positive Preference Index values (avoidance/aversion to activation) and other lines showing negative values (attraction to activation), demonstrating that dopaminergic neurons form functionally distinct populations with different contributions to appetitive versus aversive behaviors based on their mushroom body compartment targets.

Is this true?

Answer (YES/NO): YES